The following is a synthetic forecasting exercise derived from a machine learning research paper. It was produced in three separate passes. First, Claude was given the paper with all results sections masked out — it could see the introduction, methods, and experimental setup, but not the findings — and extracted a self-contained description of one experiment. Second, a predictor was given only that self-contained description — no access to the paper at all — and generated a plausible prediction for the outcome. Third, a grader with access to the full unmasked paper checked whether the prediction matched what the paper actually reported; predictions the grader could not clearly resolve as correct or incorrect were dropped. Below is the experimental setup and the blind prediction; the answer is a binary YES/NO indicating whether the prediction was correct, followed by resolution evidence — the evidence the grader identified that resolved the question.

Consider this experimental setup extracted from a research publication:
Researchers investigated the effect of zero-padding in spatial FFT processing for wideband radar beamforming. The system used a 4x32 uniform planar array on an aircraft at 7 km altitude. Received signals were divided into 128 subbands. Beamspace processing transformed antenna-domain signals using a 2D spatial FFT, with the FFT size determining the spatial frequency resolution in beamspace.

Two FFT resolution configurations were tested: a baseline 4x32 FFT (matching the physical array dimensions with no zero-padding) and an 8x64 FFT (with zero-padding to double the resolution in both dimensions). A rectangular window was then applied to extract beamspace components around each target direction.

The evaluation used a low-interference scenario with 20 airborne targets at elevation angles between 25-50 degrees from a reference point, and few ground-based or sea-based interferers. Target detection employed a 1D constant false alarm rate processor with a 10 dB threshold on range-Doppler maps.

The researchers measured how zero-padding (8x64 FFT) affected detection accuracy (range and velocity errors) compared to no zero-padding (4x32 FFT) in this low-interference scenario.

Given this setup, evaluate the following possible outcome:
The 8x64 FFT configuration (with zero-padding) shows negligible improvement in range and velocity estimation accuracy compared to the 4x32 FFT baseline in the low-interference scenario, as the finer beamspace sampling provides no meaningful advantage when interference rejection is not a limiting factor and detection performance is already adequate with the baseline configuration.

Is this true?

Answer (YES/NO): YES